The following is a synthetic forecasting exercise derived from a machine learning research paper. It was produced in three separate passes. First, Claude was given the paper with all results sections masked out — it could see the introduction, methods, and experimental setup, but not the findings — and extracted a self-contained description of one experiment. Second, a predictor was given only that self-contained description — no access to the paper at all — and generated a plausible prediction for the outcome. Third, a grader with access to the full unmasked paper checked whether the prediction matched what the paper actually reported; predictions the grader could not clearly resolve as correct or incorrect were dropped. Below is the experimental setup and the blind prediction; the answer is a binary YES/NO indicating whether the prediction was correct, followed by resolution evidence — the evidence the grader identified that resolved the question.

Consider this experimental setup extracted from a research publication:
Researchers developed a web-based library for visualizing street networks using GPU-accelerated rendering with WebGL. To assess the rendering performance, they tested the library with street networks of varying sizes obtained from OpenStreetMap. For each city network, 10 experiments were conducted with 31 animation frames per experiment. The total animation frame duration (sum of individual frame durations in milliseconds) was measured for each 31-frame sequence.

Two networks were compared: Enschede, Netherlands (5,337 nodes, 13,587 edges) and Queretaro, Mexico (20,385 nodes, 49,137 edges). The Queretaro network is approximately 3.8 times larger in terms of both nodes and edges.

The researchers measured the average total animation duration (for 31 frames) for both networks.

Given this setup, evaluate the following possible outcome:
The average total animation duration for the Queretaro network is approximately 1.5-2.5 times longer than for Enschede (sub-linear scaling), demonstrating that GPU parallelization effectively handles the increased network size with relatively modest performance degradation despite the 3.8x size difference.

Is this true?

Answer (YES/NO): YES